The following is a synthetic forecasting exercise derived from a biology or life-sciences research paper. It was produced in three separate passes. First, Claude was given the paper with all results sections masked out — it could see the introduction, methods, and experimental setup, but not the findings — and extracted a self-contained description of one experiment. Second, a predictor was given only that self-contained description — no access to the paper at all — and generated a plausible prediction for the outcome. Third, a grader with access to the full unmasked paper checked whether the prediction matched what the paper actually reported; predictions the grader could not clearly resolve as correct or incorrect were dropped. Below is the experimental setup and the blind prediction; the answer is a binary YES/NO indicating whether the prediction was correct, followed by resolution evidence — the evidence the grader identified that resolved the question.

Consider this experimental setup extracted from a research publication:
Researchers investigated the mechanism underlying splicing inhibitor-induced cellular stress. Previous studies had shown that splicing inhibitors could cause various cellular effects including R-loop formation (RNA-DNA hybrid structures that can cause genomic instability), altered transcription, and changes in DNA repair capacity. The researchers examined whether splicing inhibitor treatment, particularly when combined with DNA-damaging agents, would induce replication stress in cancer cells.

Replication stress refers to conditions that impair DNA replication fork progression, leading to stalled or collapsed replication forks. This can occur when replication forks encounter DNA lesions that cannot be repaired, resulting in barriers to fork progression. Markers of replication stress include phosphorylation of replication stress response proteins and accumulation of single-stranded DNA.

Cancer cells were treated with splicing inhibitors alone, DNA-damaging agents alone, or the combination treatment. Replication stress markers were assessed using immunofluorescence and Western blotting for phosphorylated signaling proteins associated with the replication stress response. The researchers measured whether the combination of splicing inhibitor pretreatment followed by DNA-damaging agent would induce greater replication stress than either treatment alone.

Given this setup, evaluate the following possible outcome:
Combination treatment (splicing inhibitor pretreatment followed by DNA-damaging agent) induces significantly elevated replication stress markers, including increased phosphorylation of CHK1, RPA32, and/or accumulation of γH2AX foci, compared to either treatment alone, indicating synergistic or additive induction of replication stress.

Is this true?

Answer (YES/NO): NO